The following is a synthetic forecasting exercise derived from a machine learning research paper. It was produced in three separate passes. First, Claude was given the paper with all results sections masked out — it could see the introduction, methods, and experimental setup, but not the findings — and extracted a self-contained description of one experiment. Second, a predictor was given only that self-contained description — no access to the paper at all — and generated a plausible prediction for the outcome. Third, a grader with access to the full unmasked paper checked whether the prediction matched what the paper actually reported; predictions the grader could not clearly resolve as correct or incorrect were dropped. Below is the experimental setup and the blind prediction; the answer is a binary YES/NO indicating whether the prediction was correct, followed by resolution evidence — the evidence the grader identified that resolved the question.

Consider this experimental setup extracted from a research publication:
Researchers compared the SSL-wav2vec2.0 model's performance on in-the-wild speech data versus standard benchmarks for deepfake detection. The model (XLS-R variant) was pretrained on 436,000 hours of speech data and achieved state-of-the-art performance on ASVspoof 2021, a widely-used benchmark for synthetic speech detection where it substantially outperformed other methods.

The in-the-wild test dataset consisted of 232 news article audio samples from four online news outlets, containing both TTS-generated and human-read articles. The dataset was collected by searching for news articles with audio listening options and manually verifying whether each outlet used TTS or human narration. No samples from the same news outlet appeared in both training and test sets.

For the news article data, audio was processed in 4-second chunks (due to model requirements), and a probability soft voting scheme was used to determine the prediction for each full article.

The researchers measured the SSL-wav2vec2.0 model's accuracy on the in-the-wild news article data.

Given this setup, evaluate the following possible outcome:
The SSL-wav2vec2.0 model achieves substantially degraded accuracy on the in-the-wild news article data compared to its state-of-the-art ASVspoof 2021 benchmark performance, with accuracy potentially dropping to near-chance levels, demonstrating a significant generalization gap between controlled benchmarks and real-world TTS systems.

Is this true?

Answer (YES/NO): YES